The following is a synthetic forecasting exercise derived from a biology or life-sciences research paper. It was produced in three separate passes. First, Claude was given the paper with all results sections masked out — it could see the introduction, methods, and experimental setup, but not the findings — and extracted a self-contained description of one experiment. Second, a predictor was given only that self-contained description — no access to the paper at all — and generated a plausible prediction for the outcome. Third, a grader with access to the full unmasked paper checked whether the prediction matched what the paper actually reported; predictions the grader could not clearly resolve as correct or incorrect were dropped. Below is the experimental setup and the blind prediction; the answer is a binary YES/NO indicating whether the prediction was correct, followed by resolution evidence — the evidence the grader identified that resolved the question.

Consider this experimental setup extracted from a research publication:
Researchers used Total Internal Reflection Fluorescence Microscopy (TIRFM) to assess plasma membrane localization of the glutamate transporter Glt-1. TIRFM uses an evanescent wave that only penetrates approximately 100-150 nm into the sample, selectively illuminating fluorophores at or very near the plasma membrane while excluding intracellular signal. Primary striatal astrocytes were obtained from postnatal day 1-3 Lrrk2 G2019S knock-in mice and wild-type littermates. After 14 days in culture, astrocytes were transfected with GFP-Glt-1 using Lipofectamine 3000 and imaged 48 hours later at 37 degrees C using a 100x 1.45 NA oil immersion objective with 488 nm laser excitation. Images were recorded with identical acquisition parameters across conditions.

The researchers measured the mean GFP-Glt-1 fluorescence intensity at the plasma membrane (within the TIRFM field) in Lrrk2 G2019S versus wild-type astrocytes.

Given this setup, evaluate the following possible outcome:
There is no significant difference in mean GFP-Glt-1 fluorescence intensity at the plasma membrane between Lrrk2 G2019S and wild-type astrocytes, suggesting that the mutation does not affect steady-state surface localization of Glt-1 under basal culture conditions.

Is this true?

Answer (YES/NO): NO